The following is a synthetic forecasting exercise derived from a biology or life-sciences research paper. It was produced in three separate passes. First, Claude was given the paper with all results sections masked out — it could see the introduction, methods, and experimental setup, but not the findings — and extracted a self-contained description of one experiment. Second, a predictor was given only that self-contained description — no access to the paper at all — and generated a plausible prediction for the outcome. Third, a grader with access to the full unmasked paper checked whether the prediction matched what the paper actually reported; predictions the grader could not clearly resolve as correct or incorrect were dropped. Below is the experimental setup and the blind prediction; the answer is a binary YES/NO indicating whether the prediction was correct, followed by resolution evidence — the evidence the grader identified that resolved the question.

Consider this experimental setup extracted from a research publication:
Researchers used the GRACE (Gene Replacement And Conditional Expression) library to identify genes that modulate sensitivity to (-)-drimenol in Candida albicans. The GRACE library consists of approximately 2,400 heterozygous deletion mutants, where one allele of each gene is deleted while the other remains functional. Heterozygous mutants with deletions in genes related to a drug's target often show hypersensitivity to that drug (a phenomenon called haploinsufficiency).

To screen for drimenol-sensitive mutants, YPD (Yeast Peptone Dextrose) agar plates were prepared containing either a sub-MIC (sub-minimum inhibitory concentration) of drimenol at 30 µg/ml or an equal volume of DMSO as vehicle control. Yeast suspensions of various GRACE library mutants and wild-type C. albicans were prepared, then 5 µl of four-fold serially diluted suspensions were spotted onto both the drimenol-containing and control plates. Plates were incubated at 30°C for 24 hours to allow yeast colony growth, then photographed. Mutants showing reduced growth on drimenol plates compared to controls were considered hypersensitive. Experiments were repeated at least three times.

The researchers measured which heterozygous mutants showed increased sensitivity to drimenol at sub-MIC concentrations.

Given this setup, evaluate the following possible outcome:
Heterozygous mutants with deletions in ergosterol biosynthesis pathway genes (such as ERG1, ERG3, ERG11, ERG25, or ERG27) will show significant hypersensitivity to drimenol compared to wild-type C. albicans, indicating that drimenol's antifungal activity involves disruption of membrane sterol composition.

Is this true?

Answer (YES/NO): NO